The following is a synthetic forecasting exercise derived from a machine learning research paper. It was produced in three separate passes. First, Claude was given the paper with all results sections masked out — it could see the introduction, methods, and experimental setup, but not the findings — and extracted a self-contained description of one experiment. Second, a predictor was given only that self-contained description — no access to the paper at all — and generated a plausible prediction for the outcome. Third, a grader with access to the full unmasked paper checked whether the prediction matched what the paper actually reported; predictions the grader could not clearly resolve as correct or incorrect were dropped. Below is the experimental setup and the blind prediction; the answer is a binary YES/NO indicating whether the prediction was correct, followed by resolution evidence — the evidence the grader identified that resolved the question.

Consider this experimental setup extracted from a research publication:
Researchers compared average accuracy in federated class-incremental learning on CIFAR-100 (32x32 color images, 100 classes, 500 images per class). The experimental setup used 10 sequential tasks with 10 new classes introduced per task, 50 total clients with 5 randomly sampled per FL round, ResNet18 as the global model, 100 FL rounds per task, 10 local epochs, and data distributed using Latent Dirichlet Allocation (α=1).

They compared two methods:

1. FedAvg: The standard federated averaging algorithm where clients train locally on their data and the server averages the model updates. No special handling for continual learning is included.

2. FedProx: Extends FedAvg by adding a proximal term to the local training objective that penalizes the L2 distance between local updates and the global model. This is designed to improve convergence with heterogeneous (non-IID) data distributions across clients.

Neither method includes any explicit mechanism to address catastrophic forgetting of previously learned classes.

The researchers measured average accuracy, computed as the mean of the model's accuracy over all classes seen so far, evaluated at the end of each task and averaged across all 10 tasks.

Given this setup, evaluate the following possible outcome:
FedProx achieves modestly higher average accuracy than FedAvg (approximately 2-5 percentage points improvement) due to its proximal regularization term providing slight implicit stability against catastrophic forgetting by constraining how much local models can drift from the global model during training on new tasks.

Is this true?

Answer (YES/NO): NO